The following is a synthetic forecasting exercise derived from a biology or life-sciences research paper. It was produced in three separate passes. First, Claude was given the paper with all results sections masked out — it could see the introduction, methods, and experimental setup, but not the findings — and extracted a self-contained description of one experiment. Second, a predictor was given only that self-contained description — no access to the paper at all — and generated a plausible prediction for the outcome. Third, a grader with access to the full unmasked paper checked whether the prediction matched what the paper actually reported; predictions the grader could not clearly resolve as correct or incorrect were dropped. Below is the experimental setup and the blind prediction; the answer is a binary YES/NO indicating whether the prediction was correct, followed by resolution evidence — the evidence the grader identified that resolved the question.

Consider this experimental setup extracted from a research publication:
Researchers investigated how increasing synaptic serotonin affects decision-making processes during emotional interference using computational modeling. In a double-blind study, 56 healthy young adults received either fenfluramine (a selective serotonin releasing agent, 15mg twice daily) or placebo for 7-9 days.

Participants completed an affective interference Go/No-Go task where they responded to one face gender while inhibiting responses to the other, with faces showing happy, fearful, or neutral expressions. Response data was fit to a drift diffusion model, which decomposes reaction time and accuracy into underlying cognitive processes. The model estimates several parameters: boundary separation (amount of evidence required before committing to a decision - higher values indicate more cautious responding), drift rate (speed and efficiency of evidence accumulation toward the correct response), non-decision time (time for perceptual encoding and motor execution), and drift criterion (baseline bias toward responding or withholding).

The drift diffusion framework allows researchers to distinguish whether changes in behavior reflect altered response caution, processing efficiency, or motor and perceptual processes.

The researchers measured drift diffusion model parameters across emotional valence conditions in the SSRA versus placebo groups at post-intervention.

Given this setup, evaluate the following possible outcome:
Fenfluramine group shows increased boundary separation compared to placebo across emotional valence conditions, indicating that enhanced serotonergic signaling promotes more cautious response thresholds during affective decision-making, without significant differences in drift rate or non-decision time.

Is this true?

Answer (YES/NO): NO